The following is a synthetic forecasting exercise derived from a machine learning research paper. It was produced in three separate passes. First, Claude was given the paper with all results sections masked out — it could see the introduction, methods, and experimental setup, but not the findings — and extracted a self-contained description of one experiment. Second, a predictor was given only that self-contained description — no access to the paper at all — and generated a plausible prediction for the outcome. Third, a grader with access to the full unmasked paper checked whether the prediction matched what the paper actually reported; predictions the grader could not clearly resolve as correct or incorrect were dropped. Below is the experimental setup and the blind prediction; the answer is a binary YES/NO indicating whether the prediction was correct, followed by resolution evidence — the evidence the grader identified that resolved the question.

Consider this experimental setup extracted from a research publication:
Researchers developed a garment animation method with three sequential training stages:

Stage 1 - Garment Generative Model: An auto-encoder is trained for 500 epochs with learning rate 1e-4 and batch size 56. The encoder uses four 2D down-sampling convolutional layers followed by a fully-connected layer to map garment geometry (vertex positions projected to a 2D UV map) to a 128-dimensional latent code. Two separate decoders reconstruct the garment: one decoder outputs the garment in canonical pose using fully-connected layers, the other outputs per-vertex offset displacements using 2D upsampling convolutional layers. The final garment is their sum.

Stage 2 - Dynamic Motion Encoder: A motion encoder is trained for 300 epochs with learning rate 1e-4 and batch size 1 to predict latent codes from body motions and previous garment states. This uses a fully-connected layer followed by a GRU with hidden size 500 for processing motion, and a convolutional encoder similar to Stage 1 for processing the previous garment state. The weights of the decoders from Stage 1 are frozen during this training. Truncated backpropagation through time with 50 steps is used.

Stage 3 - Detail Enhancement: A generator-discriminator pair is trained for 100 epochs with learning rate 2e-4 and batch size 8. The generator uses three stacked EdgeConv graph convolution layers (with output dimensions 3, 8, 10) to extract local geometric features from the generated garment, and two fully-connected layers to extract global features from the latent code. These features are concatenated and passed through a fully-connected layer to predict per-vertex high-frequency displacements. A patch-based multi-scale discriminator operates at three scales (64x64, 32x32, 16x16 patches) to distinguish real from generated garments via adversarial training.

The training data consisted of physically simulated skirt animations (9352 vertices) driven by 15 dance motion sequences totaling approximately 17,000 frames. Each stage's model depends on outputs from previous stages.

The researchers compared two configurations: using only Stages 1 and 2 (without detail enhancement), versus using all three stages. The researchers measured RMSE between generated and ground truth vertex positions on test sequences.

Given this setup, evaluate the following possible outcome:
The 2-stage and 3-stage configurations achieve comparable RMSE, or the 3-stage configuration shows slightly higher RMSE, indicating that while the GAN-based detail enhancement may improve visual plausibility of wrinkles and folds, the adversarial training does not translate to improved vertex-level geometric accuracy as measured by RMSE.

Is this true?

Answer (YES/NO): NO